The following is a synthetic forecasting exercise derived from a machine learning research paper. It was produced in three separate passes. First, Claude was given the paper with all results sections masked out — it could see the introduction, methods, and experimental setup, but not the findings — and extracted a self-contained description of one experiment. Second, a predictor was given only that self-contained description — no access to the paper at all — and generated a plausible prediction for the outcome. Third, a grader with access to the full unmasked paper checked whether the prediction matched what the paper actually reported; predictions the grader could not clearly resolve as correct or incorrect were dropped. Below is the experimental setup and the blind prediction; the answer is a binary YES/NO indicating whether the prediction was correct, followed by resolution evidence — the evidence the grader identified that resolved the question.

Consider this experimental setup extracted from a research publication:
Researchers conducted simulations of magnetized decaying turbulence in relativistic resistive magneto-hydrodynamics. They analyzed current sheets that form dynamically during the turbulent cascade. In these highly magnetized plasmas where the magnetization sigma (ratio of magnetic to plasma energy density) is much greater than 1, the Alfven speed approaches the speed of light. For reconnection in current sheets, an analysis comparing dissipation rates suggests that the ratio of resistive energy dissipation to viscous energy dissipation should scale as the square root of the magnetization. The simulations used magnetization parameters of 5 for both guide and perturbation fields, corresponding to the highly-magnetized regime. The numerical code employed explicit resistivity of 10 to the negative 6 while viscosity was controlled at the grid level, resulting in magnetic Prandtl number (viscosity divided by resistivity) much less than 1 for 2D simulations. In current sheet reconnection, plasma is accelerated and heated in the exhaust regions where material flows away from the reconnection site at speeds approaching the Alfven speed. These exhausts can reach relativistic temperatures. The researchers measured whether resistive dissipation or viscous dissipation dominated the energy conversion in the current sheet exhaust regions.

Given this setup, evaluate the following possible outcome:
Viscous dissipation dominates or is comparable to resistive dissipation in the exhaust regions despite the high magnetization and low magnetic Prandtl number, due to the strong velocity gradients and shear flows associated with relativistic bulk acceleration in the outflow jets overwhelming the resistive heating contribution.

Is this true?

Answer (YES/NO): NO